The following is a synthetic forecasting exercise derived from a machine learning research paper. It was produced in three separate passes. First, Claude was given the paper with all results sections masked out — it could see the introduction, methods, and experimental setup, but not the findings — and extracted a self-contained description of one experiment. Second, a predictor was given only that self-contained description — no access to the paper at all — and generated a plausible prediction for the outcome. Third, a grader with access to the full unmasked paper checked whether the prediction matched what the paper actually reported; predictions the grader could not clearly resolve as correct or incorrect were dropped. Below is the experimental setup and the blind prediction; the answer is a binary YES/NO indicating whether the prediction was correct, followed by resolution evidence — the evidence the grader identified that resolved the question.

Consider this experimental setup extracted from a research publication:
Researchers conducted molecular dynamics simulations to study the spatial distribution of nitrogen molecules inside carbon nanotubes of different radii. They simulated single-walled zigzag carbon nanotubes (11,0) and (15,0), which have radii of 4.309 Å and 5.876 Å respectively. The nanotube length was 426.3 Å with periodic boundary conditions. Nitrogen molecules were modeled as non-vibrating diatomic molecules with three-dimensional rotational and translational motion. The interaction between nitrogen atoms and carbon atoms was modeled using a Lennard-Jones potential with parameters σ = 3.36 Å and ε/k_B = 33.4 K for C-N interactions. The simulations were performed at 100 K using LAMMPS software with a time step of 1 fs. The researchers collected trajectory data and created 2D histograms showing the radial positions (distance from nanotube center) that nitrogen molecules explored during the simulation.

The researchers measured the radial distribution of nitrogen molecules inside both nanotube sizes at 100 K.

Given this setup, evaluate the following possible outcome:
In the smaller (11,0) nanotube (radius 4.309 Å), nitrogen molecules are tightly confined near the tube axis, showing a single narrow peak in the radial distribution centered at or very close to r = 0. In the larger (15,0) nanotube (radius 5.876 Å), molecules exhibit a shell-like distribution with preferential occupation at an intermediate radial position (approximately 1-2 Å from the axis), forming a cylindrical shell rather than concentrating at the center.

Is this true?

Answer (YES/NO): YES